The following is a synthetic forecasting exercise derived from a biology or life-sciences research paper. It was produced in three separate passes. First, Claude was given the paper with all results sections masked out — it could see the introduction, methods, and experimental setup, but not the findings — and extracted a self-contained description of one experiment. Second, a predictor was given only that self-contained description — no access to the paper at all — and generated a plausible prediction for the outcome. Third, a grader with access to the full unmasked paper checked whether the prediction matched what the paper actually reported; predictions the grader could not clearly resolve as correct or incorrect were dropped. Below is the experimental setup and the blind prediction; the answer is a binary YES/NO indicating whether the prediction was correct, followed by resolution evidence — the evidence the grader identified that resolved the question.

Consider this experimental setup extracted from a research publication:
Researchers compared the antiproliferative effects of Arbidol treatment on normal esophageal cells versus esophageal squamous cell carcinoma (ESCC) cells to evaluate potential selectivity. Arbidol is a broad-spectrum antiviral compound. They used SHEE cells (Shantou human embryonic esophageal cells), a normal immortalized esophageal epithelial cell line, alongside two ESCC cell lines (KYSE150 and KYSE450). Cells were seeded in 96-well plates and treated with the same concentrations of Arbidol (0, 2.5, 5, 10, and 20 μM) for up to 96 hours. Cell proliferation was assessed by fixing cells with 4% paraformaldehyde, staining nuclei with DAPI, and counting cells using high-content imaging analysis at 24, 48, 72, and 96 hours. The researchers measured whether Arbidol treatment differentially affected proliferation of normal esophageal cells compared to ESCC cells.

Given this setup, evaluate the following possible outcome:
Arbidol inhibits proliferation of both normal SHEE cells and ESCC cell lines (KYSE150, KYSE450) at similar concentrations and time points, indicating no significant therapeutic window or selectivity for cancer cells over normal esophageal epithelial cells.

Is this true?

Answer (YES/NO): NO